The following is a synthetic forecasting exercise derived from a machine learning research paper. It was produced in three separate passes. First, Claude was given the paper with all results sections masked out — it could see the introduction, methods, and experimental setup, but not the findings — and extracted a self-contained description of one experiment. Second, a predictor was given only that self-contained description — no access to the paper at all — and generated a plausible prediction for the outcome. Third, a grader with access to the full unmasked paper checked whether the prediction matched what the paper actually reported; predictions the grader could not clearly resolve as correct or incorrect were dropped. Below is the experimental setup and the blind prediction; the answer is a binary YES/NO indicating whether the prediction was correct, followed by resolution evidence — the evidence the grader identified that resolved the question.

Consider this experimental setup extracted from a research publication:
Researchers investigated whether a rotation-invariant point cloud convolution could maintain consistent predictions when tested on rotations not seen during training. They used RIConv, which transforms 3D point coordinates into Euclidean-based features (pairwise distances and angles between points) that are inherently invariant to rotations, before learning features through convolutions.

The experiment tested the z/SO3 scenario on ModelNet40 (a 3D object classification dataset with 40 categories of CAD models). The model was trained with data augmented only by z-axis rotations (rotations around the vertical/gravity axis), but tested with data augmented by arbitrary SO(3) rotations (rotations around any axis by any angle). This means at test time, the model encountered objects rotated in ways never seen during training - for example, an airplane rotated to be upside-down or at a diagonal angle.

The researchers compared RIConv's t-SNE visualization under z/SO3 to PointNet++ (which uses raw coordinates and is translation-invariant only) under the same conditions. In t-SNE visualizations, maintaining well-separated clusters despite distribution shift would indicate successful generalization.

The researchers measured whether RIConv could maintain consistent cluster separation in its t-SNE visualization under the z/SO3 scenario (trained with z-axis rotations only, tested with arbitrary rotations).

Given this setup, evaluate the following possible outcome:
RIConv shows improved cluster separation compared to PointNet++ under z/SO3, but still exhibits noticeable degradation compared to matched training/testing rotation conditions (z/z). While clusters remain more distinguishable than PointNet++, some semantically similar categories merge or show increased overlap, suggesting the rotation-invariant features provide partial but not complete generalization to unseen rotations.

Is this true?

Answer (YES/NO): NO